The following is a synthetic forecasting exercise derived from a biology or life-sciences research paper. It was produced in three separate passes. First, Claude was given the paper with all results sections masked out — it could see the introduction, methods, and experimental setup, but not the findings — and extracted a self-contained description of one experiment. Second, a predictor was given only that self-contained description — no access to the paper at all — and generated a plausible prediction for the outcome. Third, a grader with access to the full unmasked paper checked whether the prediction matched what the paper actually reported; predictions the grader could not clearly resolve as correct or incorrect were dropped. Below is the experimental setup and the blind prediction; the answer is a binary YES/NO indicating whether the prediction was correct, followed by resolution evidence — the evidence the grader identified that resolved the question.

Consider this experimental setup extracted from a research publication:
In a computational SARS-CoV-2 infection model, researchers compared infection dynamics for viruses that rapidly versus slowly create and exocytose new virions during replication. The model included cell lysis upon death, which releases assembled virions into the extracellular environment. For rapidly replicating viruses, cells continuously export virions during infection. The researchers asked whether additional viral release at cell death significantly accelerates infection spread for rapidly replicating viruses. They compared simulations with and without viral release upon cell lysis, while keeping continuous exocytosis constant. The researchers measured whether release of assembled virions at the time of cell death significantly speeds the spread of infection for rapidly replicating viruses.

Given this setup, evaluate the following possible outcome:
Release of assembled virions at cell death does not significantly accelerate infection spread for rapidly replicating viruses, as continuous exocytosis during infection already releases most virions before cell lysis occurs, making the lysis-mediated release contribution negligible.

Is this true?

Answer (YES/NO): YES